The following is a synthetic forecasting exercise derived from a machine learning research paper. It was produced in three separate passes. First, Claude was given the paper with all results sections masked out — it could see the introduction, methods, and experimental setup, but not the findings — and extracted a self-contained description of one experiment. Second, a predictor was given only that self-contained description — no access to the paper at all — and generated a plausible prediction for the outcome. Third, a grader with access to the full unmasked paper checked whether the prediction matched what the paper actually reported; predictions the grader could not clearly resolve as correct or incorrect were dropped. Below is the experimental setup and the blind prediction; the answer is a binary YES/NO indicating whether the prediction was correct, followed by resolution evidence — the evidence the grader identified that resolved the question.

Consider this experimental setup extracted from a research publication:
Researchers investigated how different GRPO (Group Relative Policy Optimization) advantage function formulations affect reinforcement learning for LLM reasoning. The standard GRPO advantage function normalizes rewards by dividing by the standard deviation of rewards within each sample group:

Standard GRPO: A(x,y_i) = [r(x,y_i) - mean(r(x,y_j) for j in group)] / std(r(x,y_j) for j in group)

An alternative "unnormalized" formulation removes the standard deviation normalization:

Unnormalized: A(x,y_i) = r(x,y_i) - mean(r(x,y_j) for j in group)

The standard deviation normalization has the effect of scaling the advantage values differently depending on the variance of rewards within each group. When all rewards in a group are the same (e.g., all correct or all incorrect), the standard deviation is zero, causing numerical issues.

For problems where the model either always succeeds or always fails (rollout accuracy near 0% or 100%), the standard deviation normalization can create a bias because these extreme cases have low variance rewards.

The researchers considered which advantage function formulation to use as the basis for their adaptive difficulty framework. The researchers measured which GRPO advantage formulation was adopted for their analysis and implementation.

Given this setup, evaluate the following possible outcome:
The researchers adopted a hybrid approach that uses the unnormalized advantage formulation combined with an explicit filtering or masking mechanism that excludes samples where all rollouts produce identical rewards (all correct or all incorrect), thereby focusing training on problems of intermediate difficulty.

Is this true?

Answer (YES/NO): NO